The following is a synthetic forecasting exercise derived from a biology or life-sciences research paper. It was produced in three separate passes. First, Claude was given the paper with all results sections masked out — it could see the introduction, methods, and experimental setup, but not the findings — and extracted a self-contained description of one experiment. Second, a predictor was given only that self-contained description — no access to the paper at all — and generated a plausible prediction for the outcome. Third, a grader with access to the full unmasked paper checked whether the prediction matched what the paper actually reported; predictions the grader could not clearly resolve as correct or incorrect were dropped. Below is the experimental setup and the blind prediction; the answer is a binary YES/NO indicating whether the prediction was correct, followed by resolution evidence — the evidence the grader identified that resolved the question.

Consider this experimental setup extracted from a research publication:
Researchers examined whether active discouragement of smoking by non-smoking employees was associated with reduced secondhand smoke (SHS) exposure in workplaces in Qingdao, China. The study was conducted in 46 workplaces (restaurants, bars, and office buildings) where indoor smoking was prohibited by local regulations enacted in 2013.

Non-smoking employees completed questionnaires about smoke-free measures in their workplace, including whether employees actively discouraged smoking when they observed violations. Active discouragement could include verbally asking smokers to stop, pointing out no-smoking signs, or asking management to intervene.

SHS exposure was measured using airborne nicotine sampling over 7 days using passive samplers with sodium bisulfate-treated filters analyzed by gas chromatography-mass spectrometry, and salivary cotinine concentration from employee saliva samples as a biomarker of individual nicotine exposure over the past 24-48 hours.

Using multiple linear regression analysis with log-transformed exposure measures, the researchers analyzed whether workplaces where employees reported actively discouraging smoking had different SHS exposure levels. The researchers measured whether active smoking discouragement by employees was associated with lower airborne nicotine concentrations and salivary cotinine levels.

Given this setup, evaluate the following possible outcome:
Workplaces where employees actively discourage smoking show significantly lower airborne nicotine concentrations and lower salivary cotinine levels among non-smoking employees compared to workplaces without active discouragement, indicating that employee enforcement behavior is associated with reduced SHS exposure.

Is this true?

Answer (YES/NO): NO